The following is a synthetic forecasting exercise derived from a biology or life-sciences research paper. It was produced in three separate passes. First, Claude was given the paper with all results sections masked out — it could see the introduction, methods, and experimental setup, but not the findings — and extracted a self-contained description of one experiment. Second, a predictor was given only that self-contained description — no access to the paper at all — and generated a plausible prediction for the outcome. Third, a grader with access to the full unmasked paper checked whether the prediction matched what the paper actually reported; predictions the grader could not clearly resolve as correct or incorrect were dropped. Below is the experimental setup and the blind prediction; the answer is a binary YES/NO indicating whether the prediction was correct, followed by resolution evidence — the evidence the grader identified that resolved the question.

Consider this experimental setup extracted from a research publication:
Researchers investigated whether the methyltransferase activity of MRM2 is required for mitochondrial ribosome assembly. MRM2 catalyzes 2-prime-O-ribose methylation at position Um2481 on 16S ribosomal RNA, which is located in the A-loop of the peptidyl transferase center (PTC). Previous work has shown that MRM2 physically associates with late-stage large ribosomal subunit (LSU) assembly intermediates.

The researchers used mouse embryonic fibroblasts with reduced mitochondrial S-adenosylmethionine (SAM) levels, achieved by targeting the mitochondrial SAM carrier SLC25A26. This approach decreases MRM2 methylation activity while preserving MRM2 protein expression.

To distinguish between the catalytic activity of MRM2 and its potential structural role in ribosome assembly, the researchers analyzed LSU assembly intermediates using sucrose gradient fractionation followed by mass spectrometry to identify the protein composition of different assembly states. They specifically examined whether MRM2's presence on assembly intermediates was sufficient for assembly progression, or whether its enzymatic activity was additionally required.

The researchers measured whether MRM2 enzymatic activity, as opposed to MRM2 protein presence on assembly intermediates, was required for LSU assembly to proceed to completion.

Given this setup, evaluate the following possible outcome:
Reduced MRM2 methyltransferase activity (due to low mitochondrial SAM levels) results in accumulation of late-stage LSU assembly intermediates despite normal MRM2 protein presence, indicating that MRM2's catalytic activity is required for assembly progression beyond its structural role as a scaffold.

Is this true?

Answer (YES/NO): YES